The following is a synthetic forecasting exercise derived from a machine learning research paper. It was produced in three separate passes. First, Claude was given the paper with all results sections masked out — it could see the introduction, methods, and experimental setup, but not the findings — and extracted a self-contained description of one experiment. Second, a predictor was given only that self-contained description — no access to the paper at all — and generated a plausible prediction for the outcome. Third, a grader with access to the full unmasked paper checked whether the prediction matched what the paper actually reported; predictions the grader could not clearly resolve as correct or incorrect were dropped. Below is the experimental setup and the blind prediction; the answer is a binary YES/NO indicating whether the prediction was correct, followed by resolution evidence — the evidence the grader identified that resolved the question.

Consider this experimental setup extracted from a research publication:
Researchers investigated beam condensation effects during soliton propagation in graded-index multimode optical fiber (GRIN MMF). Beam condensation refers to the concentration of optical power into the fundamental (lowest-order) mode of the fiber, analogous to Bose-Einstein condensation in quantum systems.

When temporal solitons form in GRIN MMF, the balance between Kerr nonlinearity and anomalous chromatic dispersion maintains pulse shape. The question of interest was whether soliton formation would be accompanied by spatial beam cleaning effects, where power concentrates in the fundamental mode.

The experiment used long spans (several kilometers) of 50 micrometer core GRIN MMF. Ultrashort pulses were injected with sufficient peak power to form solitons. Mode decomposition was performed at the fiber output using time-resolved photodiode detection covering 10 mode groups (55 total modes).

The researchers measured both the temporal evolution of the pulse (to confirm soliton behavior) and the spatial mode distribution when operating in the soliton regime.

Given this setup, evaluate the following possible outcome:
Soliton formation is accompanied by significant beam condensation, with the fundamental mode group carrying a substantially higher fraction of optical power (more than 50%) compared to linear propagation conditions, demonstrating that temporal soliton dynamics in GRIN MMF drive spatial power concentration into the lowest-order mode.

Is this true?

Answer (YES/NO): YES